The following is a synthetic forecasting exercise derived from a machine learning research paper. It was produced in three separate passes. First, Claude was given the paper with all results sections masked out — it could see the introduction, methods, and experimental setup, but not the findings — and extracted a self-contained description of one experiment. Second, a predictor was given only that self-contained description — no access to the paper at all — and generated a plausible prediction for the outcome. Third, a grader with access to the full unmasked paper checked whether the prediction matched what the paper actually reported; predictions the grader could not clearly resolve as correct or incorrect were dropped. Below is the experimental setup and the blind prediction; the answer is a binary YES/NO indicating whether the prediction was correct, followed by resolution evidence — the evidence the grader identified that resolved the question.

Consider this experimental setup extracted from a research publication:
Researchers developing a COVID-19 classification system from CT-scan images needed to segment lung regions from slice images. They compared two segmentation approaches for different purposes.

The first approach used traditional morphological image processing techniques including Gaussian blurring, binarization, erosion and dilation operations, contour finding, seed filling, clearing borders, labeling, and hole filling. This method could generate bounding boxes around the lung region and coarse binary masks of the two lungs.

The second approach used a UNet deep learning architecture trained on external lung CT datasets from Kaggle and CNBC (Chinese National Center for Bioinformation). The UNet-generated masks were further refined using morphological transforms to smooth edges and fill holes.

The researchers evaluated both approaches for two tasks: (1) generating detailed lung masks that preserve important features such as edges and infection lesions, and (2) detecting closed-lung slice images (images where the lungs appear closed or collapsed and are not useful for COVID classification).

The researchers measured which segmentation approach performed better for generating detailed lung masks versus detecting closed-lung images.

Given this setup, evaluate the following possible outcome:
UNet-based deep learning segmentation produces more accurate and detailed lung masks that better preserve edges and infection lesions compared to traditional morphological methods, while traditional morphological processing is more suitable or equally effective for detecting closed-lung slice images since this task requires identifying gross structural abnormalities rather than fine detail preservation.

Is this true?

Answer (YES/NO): YES